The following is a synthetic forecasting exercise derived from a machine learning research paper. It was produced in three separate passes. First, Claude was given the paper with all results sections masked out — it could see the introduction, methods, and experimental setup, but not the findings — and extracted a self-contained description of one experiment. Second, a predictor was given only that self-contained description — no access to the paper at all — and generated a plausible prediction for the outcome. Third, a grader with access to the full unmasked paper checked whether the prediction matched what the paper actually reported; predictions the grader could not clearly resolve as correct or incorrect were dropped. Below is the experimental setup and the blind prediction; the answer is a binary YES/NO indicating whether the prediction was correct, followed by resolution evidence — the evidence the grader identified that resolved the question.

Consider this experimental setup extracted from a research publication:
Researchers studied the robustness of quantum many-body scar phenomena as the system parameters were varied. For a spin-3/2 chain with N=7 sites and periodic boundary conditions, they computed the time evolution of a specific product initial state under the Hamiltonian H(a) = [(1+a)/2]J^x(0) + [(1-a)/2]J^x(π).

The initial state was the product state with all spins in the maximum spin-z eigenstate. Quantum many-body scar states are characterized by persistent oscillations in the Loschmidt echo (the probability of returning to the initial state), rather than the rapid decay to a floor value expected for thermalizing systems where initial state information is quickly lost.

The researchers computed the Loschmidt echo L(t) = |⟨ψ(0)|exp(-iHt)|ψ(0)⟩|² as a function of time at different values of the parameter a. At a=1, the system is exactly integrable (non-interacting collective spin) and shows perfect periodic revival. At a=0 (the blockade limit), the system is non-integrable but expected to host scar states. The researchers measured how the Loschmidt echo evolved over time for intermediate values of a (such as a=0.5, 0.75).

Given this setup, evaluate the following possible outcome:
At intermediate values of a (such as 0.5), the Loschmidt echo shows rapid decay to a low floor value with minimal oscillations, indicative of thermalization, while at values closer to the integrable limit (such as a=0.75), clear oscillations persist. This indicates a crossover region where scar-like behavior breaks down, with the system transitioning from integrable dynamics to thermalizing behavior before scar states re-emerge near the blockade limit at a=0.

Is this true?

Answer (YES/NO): NO